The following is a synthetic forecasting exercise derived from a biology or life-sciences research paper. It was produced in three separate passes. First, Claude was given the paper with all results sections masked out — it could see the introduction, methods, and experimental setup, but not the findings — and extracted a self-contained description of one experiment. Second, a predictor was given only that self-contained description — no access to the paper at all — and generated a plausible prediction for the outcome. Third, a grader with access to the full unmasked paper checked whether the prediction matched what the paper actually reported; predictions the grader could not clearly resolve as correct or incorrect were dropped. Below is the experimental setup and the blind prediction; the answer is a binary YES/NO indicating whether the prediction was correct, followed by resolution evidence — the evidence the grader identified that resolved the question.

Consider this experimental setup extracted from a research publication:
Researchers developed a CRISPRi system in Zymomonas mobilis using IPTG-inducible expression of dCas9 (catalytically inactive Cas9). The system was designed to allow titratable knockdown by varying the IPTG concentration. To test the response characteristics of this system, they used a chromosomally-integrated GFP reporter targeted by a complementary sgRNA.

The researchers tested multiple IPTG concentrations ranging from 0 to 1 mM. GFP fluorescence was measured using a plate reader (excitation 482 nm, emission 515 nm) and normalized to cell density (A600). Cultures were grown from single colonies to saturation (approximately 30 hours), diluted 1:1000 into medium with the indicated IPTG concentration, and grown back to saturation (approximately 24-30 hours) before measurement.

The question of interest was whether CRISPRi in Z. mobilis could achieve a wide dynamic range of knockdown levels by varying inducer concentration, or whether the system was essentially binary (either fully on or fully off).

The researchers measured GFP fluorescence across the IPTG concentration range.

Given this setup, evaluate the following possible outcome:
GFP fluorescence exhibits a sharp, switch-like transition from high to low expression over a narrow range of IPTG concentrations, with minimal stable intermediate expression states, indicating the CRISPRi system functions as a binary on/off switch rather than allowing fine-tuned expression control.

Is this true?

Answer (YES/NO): NO